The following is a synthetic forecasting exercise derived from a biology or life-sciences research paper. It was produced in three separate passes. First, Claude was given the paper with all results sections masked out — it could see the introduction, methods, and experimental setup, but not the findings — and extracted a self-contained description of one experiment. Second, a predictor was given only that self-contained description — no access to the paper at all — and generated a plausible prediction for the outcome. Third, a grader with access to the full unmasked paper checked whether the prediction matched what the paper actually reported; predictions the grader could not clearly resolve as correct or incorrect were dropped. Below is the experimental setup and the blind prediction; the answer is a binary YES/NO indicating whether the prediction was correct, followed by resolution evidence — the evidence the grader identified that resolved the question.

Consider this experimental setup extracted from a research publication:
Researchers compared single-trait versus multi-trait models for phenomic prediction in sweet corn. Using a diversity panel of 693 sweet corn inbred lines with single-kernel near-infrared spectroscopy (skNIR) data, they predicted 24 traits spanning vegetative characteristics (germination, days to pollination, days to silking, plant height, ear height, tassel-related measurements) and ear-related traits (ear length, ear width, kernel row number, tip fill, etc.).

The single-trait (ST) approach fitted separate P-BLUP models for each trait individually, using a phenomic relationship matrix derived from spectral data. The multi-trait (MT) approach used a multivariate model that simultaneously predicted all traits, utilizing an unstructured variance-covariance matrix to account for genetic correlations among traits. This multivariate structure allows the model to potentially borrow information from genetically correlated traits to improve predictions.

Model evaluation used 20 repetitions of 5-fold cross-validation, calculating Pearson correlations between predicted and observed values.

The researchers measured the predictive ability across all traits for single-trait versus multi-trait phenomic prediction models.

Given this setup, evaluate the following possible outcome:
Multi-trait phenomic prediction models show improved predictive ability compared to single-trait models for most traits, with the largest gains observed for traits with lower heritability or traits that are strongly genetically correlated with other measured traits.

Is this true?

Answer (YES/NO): NO